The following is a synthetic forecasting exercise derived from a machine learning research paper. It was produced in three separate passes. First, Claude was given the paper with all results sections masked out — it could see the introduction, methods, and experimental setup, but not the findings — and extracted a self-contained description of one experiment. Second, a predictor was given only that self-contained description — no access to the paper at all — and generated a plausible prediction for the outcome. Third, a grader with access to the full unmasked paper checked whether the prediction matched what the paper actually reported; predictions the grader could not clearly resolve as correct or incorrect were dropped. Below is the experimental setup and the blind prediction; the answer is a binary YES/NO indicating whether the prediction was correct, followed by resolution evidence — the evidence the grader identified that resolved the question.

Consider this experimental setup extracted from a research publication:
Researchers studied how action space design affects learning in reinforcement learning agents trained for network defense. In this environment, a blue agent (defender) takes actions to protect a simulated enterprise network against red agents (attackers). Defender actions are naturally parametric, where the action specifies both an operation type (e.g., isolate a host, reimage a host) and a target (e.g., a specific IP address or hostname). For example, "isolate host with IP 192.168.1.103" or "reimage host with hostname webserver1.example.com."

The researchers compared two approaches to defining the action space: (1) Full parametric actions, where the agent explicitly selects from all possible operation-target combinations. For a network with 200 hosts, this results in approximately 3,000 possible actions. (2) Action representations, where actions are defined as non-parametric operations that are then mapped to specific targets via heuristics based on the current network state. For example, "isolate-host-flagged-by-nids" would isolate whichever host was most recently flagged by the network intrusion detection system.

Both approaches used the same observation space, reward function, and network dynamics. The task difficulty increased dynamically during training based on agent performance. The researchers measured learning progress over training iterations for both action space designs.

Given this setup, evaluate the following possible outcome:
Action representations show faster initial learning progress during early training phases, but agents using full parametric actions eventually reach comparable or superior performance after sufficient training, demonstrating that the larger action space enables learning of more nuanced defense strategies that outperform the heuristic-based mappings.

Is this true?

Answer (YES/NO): NO